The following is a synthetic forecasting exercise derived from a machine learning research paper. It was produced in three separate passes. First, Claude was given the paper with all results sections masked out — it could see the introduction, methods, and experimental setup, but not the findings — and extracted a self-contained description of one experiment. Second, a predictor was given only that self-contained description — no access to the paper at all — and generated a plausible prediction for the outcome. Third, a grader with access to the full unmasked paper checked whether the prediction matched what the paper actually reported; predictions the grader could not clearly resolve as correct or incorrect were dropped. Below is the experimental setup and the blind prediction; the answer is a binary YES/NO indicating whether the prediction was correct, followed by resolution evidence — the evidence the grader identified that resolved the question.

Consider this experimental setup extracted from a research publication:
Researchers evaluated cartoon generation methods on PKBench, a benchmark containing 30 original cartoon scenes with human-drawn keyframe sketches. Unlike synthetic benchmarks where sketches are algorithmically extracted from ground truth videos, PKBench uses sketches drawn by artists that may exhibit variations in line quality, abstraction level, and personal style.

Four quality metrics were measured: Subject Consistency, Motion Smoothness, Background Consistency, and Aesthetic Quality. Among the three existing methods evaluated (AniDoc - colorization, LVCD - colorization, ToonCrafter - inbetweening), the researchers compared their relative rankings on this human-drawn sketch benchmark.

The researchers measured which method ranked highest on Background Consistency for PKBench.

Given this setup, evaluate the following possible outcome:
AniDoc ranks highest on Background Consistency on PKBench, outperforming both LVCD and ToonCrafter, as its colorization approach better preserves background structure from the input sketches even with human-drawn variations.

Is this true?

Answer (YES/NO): YES